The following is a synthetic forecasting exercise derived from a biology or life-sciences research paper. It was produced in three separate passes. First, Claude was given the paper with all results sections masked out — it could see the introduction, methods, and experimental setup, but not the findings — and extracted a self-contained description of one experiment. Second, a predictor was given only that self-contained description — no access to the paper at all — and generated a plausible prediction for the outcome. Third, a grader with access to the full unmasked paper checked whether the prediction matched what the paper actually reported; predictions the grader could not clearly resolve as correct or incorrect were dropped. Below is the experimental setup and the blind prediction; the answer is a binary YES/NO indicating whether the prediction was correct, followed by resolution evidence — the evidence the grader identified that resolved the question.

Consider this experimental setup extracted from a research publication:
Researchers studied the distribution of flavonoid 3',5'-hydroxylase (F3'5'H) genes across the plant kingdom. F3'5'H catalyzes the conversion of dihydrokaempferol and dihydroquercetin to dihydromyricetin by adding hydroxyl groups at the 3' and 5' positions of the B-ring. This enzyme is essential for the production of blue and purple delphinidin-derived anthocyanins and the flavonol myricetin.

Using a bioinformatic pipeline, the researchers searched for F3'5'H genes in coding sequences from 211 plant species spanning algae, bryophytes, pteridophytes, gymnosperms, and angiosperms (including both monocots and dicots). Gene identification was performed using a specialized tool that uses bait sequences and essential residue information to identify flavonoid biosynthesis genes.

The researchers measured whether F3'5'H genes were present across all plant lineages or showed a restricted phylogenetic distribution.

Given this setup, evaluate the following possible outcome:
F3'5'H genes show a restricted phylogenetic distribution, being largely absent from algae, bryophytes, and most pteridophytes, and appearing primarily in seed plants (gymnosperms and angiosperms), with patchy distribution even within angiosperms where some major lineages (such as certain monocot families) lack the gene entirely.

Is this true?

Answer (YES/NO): NO